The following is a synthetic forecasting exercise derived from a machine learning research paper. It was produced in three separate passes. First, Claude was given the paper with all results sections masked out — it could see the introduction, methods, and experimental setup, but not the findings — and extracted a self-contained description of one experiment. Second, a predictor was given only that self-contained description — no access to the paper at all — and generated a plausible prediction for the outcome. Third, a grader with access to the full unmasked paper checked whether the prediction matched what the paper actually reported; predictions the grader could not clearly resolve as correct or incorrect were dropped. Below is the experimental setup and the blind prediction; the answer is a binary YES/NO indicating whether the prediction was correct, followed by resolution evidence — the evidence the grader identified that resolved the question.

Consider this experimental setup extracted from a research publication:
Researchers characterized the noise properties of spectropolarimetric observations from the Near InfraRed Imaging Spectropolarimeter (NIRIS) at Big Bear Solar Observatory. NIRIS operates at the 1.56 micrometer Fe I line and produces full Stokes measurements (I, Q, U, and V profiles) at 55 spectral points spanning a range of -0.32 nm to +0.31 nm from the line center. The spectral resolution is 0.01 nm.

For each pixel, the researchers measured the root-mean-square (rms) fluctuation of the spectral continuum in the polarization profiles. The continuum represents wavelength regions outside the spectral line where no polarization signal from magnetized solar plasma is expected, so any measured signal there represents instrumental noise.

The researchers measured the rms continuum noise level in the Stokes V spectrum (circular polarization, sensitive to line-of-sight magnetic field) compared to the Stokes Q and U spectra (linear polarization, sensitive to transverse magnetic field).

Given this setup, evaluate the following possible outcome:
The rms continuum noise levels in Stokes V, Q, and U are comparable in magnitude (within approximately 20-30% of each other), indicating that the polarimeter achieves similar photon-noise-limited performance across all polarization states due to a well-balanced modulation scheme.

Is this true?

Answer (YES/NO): YES